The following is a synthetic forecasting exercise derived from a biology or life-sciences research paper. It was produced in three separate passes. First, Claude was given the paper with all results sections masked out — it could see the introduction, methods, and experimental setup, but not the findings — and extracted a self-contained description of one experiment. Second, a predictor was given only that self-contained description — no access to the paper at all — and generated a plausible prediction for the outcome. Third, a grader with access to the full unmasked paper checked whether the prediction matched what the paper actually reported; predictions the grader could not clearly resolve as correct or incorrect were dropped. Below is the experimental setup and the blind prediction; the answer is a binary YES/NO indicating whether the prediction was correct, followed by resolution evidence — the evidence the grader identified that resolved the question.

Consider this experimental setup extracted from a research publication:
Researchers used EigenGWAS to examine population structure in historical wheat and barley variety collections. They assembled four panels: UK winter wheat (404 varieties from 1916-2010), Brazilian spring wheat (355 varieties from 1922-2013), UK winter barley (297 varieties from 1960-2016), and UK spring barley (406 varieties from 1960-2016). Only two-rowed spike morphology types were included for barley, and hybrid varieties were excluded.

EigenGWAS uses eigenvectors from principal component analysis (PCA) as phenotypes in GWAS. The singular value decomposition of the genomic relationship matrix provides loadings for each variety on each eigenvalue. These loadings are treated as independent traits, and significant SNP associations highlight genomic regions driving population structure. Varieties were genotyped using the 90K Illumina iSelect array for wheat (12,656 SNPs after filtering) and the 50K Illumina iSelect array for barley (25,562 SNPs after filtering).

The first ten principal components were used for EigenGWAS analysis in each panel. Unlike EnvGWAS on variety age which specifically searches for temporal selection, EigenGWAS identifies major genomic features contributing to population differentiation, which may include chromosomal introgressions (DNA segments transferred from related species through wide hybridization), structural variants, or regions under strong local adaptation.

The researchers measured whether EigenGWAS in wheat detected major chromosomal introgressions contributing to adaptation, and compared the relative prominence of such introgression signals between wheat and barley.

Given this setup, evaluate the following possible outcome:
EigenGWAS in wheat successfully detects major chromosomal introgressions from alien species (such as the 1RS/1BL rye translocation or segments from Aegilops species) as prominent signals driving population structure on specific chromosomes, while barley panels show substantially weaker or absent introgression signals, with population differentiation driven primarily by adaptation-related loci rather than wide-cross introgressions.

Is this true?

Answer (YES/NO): YES